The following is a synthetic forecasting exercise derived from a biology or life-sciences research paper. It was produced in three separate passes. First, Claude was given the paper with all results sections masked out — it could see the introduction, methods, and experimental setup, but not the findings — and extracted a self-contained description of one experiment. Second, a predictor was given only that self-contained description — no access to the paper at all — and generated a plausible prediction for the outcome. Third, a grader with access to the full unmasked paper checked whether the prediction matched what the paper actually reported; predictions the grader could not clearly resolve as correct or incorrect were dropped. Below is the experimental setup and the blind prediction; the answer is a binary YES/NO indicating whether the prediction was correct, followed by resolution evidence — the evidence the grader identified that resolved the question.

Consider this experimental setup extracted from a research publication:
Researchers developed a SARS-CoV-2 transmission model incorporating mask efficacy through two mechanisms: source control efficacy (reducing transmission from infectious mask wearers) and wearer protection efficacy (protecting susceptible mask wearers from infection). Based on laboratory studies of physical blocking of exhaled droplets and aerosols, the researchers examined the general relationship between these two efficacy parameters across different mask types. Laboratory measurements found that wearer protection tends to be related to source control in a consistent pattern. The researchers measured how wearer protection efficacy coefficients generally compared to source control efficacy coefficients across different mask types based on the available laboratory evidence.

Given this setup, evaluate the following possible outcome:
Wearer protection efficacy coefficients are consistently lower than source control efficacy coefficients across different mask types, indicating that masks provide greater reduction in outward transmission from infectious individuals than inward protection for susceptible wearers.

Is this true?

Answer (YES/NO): YES